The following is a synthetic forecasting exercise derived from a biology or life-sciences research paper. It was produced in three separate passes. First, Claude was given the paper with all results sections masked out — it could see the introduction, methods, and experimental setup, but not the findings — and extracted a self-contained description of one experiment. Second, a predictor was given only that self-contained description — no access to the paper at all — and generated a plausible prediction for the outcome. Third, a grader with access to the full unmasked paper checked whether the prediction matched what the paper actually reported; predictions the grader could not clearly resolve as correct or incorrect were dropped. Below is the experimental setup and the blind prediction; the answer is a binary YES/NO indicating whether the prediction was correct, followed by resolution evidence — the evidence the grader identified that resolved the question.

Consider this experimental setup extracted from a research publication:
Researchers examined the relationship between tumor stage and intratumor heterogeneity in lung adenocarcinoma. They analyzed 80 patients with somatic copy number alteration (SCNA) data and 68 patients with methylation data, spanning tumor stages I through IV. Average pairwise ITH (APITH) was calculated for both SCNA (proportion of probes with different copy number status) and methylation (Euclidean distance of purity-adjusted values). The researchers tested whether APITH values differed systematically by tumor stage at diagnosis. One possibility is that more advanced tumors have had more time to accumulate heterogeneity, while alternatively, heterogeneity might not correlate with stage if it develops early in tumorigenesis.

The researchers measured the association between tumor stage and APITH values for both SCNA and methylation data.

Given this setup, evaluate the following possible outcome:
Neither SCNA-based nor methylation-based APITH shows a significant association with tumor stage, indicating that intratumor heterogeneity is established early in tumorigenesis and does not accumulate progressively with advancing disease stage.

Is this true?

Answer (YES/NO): YES